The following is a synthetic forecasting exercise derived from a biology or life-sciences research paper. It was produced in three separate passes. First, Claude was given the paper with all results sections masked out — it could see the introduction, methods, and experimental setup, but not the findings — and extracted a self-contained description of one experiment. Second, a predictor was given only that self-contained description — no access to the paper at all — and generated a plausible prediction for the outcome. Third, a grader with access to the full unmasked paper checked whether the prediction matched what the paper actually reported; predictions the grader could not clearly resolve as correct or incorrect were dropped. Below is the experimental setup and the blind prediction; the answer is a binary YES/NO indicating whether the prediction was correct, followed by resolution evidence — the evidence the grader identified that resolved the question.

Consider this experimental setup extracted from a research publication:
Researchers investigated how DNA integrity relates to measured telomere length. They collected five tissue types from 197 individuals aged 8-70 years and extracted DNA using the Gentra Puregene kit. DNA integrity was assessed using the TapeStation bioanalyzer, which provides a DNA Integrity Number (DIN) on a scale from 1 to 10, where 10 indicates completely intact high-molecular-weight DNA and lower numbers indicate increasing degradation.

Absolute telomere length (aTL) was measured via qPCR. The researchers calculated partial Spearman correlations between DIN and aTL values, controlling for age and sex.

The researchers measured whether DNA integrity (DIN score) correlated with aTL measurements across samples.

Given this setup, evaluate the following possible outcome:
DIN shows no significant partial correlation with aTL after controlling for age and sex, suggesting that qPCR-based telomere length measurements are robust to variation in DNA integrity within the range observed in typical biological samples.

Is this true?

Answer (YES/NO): NO